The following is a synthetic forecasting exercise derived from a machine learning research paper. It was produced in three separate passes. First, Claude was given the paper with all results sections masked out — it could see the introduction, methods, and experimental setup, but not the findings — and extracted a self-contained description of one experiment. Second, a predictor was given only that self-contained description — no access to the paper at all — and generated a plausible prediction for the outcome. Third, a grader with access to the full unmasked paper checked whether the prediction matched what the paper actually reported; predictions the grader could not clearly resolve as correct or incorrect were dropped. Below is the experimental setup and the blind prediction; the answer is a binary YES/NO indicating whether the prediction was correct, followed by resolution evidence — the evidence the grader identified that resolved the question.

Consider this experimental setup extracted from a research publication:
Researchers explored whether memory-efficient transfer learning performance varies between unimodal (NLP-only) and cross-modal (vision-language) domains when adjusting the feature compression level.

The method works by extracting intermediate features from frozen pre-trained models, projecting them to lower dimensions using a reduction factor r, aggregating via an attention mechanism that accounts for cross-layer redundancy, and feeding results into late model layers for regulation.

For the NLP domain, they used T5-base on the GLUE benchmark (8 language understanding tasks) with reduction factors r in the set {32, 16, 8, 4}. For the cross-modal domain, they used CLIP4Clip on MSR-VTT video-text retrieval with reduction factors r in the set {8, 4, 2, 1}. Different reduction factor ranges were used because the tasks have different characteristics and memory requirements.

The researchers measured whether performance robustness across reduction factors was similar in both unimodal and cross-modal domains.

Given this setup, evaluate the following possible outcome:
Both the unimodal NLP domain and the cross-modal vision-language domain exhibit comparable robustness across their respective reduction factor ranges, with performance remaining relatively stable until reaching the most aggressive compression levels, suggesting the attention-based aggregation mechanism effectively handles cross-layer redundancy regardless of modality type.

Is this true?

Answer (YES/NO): YES